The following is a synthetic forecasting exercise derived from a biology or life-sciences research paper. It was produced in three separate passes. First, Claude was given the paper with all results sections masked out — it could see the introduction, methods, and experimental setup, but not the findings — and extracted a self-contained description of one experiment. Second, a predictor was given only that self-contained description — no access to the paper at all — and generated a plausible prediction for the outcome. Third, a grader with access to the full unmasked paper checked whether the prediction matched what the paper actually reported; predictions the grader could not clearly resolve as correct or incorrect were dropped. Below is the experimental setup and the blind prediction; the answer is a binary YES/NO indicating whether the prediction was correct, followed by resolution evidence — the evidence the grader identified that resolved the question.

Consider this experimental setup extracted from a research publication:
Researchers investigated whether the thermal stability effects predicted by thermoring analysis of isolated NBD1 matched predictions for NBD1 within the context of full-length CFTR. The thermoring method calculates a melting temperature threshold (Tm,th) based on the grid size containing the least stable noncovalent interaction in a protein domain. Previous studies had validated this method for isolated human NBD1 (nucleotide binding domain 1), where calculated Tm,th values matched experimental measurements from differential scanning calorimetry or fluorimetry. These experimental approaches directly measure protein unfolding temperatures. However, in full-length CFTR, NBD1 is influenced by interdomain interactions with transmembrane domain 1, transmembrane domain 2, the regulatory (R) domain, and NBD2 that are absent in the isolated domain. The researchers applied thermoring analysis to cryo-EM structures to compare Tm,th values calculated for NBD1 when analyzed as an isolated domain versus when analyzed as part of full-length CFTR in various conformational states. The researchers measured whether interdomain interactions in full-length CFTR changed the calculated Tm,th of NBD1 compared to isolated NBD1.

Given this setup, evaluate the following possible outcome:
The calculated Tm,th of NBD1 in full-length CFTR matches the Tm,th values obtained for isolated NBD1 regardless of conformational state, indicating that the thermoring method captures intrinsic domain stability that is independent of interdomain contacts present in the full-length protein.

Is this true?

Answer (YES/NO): NO